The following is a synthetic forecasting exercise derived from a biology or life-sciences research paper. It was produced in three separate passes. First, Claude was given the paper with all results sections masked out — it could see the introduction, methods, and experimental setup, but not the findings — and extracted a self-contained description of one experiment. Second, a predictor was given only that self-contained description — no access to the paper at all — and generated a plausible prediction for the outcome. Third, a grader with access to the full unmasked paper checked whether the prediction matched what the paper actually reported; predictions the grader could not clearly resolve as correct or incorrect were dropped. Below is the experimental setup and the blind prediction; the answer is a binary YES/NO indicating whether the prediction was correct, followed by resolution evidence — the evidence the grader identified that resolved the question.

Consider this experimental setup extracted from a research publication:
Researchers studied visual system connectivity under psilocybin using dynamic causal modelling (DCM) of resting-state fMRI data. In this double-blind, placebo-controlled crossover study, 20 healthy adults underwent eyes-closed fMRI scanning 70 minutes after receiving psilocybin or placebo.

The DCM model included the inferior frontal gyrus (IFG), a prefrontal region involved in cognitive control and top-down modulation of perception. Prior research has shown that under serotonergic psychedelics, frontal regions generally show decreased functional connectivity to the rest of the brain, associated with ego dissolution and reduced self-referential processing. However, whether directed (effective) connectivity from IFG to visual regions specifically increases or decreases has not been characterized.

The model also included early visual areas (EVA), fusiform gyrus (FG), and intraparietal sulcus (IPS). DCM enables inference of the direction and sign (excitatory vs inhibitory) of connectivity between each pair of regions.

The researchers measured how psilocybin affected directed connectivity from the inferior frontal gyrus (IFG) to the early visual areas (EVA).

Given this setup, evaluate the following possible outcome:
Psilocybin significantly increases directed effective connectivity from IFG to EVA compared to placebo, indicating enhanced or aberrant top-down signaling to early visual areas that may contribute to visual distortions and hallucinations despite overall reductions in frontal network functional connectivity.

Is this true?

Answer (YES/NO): NO